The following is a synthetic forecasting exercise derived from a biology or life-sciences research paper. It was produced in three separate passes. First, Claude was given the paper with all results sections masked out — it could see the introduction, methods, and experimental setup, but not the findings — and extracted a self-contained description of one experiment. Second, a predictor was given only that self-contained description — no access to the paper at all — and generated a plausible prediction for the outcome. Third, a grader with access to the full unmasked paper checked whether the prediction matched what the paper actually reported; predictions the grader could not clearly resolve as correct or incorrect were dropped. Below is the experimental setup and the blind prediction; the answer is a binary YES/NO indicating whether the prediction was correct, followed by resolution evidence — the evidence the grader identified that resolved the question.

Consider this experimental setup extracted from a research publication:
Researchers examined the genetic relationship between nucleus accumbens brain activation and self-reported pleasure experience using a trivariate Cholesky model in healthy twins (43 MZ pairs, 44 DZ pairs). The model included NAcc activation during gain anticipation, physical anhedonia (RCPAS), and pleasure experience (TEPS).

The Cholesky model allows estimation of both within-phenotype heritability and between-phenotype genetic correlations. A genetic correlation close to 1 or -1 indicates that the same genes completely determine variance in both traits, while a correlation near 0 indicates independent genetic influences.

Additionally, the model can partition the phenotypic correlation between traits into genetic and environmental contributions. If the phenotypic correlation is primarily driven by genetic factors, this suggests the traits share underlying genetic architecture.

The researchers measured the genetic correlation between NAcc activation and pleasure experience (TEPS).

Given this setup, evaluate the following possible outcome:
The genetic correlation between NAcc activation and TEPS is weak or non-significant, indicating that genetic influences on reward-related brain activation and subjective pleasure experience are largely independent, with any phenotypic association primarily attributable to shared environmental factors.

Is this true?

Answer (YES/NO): NO